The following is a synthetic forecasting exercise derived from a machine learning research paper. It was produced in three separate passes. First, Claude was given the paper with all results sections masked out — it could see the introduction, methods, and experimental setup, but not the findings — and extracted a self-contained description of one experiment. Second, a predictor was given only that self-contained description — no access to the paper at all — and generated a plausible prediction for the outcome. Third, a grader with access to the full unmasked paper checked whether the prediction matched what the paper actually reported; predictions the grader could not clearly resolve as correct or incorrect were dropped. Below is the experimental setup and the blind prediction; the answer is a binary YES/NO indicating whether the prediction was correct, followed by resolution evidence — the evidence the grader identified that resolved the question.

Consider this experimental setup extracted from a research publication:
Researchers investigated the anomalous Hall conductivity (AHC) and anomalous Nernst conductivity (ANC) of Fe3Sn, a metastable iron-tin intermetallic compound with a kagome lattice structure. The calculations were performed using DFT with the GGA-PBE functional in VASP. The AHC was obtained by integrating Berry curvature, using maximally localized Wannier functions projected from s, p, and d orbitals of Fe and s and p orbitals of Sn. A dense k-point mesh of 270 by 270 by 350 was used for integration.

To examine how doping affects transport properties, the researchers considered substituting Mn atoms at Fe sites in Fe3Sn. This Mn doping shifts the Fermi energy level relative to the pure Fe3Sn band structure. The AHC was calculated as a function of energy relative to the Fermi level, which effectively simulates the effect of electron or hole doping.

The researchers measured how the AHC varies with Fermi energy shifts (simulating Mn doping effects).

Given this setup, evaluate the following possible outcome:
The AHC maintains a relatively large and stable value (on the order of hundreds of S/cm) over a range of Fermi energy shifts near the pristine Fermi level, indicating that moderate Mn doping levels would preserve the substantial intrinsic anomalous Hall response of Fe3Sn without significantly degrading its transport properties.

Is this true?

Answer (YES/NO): NO